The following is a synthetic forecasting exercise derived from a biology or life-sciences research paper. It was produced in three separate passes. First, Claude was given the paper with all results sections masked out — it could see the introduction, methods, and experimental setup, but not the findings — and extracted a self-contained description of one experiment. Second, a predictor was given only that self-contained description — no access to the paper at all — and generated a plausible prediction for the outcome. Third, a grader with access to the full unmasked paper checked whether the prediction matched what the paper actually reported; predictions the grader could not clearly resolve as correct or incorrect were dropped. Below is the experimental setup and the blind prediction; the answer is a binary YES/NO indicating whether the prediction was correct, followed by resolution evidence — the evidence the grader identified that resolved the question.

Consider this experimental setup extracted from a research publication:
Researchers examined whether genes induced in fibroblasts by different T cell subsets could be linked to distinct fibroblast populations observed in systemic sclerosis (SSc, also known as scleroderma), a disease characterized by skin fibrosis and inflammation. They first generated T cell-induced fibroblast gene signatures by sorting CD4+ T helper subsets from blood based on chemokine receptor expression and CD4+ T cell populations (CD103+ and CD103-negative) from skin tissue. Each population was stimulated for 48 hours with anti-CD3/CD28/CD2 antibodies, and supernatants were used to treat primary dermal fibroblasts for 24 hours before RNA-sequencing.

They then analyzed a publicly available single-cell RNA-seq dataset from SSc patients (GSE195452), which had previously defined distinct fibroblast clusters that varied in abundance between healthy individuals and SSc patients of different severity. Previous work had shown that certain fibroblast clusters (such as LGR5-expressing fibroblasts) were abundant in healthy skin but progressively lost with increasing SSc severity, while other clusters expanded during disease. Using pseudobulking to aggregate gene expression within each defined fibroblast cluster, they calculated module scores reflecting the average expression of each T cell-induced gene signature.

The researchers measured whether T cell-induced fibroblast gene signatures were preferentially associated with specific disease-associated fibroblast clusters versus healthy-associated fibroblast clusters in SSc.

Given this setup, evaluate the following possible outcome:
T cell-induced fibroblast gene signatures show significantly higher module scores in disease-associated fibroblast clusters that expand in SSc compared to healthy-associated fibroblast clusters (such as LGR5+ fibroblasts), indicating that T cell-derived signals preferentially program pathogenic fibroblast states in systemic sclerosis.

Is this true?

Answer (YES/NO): NO